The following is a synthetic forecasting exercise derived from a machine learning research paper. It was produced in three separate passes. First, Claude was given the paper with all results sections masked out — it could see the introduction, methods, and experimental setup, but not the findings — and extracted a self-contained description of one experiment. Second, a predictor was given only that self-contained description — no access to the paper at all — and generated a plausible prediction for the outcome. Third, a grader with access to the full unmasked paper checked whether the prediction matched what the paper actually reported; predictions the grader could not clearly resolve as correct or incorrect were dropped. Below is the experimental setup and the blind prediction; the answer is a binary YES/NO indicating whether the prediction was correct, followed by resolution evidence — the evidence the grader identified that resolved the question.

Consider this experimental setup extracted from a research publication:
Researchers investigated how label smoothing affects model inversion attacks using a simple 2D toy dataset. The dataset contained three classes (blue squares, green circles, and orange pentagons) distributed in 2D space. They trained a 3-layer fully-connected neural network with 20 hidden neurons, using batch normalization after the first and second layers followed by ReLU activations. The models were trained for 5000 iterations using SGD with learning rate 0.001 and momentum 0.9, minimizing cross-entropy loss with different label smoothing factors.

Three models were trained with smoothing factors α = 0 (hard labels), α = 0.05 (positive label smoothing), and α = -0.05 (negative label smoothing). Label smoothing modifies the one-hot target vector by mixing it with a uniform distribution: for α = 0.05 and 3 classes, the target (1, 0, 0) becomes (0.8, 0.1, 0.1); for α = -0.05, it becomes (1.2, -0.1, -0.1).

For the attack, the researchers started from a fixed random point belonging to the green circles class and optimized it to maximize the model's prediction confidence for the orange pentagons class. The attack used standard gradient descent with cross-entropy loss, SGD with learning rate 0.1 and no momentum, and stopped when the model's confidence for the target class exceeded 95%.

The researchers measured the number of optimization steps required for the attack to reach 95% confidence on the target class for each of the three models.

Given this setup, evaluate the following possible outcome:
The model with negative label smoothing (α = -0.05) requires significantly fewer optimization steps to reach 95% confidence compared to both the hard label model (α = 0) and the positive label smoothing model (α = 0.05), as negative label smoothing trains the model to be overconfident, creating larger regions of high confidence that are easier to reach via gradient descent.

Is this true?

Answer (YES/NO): YES